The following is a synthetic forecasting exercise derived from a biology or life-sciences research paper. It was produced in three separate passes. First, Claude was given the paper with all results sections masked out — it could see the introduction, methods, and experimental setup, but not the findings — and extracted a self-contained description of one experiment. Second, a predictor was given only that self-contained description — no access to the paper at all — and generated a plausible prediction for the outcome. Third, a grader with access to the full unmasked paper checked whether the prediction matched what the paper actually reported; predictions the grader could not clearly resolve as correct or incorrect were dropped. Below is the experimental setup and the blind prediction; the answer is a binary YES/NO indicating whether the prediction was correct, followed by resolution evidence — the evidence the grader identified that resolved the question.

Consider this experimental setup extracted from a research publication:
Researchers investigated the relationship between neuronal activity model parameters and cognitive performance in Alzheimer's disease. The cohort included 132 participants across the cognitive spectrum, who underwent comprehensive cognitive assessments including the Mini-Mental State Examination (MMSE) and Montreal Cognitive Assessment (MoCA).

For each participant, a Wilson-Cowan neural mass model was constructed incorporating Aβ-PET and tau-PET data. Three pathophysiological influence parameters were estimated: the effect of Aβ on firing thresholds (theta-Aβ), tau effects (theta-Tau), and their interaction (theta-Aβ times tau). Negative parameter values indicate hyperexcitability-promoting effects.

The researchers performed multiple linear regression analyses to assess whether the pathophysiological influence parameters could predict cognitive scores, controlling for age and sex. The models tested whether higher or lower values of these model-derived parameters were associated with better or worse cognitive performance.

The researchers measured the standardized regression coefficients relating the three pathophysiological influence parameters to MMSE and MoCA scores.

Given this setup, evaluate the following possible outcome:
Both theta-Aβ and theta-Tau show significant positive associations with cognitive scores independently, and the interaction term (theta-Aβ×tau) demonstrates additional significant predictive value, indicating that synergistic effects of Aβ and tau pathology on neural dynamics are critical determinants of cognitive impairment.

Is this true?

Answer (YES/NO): NO